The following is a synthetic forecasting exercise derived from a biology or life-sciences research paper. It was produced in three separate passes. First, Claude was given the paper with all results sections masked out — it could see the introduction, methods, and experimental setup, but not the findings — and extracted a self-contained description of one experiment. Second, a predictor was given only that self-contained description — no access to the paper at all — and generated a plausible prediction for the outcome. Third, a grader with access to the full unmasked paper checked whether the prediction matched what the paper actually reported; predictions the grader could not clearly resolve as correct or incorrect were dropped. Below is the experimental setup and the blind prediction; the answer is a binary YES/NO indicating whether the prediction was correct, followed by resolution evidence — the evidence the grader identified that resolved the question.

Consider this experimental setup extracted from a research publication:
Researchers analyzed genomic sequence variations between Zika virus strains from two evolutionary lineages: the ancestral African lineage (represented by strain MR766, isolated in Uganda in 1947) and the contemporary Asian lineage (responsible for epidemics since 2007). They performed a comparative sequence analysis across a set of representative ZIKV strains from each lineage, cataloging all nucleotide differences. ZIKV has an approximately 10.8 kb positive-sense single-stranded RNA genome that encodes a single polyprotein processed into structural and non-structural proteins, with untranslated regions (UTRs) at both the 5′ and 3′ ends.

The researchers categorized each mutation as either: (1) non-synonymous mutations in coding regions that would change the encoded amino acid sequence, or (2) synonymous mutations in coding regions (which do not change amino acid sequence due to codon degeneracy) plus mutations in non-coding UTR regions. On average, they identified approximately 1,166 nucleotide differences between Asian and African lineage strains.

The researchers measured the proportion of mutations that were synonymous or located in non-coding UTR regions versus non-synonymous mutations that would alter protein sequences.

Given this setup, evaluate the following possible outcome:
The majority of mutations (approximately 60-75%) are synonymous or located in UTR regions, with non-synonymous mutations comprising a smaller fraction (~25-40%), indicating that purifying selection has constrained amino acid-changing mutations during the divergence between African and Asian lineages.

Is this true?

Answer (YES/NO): NO